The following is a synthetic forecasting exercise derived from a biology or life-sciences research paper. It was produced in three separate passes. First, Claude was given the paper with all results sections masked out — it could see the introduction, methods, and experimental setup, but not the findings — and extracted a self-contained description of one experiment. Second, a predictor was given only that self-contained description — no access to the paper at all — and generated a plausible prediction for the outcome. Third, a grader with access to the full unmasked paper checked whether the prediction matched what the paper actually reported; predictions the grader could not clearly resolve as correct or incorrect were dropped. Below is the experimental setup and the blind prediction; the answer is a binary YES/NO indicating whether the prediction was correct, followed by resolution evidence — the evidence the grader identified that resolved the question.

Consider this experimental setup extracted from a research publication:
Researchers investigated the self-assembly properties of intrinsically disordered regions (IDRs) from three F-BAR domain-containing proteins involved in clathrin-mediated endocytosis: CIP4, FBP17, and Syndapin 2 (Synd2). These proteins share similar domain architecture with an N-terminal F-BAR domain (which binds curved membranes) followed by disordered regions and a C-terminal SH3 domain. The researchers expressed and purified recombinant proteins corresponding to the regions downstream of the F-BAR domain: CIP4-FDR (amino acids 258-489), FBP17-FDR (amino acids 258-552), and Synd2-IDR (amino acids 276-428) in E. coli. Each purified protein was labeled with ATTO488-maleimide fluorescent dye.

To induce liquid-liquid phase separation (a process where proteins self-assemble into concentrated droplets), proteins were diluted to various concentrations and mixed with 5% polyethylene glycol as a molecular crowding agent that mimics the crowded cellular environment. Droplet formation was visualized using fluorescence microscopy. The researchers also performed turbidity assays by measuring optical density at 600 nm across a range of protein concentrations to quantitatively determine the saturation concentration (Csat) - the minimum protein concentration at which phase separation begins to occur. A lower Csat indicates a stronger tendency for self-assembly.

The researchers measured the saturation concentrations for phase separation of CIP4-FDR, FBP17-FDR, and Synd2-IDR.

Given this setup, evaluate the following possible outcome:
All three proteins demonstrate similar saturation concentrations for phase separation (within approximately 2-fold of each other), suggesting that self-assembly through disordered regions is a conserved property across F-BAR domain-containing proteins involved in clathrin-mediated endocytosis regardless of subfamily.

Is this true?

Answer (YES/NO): NO